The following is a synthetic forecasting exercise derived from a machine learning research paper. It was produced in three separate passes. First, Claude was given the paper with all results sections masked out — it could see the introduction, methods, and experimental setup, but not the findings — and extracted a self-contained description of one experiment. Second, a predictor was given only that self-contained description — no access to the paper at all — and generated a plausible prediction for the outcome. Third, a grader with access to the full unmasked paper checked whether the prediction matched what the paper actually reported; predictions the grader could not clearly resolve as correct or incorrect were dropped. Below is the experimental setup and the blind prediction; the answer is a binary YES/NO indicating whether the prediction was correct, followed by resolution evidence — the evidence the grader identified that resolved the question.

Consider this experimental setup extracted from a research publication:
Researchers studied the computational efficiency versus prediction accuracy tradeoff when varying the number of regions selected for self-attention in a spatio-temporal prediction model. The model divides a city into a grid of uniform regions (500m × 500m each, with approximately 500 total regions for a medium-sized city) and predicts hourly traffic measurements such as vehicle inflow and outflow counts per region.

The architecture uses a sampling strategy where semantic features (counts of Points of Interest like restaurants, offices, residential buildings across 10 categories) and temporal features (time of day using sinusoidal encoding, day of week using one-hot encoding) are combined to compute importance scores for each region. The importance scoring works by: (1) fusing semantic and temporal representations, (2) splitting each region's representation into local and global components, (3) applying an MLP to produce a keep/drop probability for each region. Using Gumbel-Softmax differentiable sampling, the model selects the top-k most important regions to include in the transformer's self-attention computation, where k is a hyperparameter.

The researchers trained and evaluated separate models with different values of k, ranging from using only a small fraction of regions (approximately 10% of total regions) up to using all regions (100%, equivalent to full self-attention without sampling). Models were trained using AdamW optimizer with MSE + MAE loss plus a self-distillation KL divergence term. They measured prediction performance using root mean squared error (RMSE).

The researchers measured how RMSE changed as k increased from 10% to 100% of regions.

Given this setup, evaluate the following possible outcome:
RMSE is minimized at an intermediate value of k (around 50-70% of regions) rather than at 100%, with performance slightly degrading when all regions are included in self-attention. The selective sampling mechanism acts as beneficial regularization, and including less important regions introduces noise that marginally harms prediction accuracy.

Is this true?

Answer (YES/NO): NO